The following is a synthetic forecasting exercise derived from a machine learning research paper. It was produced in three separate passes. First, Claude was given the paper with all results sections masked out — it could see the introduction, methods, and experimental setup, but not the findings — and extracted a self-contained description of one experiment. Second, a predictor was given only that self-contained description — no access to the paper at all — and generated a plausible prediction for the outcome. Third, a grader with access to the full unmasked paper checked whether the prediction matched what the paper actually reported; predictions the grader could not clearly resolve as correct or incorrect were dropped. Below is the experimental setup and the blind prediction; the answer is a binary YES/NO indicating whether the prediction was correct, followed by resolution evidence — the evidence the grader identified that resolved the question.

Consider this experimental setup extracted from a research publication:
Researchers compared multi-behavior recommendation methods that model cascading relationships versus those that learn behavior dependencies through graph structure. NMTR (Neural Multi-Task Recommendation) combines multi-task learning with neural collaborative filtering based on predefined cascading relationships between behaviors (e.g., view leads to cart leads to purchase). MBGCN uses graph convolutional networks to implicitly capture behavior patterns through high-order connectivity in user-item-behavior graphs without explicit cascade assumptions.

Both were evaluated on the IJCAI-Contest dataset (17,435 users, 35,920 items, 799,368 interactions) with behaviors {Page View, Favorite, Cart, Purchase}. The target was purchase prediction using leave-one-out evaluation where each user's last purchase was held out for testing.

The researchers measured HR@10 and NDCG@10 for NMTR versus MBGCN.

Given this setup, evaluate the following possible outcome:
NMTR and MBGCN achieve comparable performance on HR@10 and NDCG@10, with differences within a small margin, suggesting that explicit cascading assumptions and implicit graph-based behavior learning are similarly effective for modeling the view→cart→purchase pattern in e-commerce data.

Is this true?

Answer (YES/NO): YES